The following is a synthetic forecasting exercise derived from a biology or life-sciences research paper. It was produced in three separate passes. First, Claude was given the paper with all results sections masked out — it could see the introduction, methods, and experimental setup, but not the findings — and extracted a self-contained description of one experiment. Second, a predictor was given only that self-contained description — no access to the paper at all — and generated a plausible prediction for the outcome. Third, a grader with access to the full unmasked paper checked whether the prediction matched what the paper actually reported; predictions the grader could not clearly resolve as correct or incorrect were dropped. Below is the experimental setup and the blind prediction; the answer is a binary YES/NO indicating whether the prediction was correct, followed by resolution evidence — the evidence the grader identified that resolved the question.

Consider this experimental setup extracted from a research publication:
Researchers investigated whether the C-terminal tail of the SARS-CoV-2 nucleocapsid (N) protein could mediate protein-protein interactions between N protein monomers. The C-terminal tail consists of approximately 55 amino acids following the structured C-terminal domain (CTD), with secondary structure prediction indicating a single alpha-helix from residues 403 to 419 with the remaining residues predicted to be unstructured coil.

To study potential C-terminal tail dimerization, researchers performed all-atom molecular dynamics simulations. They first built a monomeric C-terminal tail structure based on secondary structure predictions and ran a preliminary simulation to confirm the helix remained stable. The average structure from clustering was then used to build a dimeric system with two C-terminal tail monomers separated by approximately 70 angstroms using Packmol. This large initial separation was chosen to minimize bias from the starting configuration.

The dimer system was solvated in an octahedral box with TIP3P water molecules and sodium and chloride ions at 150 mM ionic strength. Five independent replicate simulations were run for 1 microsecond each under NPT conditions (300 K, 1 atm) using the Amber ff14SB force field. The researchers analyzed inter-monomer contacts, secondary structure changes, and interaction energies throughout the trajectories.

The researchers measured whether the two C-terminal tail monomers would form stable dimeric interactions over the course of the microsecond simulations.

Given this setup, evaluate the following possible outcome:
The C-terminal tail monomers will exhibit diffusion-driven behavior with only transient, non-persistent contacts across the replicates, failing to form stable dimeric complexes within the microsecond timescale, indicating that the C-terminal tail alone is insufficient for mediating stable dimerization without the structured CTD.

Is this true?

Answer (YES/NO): NO